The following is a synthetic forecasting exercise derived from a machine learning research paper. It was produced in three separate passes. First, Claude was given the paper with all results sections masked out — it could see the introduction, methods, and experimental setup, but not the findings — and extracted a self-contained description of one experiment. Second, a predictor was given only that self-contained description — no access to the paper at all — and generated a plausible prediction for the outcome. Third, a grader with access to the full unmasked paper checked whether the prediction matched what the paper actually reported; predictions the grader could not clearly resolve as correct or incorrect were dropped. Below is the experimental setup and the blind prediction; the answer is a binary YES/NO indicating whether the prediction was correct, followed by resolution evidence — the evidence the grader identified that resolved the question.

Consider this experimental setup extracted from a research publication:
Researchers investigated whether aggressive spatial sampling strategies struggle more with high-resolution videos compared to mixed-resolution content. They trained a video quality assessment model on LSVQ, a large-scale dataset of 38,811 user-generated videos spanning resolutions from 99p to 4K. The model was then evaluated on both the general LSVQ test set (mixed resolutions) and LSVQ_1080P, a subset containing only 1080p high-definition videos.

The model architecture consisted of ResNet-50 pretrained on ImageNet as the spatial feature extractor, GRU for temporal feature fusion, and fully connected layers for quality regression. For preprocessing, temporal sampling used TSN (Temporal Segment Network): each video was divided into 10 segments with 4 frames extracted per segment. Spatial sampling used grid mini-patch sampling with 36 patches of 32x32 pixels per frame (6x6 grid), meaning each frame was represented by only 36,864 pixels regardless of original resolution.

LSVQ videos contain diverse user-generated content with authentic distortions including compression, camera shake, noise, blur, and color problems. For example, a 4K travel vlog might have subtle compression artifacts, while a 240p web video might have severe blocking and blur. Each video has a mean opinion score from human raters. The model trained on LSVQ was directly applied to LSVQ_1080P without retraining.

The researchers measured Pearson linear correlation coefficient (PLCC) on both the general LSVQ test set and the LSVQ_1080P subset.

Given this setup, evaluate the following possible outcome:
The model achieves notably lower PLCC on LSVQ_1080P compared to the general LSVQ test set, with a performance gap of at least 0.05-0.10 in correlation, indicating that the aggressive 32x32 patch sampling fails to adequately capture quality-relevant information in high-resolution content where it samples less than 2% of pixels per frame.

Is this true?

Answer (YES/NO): YES